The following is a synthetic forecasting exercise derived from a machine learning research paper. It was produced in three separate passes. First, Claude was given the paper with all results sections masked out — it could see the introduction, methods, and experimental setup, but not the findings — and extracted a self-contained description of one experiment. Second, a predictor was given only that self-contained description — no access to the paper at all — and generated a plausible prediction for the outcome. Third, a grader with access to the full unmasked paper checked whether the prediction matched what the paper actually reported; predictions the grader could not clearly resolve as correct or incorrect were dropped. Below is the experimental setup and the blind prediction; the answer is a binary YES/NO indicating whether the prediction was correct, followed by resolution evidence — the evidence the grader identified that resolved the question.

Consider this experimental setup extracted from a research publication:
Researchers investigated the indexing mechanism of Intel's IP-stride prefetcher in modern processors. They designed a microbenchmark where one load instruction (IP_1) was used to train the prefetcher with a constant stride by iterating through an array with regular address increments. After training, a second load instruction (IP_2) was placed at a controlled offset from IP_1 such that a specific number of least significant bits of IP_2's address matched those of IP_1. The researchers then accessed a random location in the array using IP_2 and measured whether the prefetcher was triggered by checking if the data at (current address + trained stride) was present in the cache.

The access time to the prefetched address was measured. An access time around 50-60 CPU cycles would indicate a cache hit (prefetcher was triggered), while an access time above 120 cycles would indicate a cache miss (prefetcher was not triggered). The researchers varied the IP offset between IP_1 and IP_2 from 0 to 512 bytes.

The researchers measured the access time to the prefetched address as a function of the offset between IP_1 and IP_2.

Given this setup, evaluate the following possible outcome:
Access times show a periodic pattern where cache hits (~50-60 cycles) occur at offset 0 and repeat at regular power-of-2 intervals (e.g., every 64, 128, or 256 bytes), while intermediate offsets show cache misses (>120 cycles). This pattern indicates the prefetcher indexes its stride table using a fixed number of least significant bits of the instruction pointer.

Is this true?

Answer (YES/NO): YES